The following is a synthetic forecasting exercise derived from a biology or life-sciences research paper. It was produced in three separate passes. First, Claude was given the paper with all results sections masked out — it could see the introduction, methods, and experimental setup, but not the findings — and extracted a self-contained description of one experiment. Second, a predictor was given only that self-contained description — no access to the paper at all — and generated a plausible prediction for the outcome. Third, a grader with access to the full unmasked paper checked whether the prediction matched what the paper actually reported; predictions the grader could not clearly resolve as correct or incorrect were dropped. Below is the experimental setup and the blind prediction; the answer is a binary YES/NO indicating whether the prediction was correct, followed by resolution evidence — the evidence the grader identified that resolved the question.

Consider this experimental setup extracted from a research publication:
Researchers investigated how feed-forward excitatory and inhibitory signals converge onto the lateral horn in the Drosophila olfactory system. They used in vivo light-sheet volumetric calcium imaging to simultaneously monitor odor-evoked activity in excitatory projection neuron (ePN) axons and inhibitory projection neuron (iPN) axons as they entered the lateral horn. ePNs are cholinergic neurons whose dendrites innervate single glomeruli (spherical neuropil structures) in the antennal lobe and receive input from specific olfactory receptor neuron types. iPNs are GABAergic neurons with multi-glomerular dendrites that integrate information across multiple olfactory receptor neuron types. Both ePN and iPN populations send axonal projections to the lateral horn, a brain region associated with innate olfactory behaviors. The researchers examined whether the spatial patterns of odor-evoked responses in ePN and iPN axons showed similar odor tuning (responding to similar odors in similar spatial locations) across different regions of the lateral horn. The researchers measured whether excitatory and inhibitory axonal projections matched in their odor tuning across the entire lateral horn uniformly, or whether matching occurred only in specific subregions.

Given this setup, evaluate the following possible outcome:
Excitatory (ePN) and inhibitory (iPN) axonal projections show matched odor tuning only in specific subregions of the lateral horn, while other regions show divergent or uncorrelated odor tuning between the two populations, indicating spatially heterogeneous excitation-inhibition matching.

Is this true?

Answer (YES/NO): YES